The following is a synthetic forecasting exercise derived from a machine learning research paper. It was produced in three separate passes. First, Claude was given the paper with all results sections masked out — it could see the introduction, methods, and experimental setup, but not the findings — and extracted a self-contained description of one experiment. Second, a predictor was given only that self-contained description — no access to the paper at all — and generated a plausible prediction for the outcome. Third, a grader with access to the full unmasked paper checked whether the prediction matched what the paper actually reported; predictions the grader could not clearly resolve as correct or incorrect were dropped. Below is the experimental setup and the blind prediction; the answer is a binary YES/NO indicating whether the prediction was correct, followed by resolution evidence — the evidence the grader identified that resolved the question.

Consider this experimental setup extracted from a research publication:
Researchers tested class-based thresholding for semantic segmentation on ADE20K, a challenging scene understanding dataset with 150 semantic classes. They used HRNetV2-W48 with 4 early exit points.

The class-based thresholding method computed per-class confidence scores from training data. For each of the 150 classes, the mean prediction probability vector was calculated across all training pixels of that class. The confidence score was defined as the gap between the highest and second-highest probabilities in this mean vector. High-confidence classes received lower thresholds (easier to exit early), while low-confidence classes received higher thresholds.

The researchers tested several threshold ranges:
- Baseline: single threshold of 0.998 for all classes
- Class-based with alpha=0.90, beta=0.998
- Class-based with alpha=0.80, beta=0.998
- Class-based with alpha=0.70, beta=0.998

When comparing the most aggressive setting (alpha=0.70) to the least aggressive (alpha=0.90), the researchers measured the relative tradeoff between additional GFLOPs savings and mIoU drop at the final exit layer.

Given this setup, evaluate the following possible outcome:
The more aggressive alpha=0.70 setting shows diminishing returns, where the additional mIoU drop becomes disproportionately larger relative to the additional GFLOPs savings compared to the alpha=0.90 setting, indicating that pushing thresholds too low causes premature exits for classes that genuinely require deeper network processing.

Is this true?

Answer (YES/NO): YES